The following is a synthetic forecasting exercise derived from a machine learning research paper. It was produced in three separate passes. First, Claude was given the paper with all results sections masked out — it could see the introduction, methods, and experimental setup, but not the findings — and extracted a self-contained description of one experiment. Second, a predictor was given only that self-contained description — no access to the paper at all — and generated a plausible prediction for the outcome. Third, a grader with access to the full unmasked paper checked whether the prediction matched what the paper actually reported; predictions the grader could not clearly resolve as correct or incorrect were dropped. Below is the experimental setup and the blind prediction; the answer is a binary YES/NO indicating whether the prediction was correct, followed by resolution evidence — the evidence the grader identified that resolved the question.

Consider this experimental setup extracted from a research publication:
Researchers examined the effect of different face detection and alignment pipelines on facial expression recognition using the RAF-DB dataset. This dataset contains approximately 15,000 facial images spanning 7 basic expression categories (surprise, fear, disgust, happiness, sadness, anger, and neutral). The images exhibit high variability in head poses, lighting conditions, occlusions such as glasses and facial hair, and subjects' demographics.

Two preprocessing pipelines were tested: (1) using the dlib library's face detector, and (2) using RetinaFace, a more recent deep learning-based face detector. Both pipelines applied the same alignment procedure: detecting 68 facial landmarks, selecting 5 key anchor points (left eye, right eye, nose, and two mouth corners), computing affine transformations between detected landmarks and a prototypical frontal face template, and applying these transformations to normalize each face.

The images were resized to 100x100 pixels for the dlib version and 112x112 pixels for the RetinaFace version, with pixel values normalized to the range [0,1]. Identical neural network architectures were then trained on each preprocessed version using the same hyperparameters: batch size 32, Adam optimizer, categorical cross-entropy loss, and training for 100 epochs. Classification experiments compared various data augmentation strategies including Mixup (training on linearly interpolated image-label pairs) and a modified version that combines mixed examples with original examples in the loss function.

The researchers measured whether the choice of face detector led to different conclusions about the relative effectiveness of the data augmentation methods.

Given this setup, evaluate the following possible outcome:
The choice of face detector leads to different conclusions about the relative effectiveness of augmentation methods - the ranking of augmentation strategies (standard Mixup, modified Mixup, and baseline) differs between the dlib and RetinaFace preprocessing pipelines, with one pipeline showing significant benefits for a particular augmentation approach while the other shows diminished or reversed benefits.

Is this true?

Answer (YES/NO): NO